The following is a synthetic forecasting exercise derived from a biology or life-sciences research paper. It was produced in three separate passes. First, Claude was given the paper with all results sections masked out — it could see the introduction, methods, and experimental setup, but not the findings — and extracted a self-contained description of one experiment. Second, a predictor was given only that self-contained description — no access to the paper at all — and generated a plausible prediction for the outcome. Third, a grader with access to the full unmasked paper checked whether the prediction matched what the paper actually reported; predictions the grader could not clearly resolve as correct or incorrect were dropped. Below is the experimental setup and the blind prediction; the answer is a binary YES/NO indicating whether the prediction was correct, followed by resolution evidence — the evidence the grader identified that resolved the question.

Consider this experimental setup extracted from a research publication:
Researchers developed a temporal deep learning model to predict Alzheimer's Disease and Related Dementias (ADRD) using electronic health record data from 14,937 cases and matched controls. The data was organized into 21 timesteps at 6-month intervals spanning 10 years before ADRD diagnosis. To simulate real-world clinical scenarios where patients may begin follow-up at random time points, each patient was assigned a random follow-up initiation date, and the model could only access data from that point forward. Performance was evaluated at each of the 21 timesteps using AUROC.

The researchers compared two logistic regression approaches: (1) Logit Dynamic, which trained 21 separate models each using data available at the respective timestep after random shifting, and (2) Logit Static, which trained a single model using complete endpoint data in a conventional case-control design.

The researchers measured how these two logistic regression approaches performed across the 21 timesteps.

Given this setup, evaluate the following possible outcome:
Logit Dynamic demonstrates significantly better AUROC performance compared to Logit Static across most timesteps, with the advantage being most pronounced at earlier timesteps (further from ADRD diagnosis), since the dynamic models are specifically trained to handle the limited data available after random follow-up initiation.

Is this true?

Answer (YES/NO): NO